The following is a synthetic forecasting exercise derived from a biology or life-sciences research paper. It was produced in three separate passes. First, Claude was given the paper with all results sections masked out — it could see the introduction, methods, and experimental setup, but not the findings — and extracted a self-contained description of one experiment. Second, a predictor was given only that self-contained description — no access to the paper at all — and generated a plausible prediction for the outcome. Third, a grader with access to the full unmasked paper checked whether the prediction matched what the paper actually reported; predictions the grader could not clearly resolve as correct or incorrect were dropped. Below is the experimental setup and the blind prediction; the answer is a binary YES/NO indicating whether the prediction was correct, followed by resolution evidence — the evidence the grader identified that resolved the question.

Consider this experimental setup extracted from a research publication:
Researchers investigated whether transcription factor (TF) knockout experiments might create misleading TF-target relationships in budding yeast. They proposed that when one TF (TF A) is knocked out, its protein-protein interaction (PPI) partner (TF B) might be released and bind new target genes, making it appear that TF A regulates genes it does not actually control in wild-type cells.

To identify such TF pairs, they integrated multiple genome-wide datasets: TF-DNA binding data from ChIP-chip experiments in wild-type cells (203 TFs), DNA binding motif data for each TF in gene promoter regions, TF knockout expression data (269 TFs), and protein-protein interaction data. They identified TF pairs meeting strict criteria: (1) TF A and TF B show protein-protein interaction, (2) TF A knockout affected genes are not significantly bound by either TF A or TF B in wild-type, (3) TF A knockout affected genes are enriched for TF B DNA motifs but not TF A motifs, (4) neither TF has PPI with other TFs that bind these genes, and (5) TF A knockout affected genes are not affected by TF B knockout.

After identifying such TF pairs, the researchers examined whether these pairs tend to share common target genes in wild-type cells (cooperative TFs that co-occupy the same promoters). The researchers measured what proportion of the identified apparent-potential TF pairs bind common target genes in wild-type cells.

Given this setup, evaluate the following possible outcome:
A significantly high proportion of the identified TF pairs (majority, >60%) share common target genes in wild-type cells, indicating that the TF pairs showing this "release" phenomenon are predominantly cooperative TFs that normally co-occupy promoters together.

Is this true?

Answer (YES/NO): YES